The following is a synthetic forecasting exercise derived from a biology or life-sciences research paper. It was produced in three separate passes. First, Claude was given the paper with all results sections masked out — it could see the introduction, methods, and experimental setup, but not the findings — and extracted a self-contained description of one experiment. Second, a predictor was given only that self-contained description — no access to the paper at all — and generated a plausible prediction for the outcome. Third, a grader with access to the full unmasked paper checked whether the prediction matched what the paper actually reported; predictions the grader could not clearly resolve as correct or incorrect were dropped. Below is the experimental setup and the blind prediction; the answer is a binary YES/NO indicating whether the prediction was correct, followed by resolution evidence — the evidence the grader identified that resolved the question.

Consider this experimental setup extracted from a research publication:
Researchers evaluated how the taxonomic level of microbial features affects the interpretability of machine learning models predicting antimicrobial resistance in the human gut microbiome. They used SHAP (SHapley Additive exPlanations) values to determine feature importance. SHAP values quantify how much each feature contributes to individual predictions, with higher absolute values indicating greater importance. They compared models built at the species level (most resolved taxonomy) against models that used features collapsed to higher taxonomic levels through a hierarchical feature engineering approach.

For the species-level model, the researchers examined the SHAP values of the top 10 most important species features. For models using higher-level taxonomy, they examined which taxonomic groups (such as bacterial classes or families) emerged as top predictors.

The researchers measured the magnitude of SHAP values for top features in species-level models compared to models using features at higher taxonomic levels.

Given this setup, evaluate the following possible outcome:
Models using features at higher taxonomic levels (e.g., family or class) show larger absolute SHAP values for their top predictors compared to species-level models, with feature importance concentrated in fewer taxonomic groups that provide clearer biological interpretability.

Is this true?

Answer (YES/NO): YES